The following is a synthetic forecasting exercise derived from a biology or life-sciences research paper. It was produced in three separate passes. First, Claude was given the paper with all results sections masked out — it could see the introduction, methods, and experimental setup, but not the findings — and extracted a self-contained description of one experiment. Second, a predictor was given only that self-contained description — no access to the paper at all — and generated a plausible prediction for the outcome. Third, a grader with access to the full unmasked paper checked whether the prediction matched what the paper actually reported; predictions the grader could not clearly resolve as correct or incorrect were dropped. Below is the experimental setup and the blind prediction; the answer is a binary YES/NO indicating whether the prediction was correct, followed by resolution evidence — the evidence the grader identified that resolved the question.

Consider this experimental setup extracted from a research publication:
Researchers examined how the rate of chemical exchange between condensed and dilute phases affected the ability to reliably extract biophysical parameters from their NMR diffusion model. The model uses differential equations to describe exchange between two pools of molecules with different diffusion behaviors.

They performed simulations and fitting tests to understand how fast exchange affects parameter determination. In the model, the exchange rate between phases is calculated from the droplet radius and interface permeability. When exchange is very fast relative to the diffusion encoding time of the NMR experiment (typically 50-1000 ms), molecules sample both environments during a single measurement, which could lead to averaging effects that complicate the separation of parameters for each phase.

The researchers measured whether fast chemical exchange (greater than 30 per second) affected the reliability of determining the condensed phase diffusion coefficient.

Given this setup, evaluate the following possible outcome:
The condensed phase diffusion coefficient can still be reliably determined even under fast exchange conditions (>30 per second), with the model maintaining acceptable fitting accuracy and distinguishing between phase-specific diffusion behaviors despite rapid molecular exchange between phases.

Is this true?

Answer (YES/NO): NO